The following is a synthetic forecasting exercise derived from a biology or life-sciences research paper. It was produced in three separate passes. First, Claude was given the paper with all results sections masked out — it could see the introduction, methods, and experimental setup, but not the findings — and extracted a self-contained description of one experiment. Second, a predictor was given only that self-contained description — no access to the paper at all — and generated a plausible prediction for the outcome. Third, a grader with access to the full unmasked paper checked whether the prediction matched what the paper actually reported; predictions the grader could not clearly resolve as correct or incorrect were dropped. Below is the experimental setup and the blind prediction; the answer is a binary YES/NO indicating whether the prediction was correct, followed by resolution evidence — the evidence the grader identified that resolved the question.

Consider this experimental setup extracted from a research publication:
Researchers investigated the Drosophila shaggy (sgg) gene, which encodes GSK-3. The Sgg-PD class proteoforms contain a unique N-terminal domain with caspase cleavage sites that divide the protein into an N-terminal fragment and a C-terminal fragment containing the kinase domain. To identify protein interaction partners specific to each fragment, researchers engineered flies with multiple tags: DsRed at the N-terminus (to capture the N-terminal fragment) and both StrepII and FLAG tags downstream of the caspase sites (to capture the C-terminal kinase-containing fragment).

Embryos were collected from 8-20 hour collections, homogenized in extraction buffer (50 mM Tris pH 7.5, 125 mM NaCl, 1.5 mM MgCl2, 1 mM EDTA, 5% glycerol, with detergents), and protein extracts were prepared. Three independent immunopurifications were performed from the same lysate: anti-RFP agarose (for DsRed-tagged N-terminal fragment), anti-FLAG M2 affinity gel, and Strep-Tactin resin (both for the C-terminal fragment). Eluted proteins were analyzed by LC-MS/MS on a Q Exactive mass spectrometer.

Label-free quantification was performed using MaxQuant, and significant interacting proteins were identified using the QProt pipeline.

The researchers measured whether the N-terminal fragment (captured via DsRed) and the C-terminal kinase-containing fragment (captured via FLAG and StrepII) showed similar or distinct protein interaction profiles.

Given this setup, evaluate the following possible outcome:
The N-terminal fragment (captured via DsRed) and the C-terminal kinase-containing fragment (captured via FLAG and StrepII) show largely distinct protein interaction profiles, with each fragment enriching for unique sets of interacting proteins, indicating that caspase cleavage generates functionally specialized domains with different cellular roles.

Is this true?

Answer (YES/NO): YES